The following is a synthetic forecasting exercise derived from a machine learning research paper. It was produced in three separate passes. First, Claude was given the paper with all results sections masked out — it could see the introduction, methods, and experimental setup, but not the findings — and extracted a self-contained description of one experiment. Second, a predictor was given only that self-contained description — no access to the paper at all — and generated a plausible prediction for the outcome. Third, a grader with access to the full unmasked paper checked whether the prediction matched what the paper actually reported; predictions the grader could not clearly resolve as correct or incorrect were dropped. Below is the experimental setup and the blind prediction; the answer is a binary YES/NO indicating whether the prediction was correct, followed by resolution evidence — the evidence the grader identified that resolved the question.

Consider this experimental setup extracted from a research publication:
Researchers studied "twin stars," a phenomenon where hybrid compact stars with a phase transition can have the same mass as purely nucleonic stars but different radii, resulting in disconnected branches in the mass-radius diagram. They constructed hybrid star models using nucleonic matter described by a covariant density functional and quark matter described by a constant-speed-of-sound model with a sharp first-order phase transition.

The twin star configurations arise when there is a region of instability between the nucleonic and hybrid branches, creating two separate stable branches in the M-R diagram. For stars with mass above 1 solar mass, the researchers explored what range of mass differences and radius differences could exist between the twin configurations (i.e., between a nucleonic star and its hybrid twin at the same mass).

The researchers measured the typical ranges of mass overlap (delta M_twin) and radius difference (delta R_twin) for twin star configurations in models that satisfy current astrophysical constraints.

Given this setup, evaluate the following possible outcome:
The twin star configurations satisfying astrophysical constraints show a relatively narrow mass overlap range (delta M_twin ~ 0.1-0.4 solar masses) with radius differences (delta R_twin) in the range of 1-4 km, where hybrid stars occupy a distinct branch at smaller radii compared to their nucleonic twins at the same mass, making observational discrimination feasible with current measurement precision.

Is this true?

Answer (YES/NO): NO